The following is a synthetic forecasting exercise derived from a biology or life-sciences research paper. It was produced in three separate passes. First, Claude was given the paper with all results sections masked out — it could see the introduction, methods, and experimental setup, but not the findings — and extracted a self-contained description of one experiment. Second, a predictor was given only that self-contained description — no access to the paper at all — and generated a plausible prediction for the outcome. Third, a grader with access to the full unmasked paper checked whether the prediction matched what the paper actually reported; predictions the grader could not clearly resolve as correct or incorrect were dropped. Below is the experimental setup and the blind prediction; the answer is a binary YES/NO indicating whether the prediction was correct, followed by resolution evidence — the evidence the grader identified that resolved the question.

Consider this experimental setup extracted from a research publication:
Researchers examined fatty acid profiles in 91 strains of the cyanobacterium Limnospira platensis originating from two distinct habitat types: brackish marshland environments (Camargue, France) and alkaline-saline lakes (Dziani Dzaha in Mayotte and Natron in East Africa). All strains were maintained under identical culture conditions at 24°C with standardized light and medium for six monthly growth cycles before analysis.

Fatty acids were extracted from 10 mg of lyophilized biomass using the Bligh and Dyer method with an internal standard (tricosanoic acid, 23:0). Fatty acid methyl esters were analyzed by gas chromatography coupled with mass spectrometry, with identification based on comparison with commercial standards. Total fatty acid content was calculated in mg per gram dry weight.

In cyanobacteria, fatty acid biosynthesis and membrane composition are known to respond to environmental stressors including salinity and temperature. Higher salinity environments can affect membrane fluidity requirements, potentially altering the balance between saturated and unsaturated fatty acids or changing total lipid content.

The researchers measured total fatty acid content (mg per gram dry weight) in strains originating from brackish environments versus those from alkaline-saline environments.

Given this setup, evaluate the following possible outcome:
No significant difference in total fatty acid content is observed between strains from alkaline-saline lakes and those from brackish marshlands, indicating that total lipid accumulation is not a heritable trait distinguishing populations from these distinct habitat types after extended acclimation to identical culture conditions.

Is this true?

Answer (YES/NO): YES